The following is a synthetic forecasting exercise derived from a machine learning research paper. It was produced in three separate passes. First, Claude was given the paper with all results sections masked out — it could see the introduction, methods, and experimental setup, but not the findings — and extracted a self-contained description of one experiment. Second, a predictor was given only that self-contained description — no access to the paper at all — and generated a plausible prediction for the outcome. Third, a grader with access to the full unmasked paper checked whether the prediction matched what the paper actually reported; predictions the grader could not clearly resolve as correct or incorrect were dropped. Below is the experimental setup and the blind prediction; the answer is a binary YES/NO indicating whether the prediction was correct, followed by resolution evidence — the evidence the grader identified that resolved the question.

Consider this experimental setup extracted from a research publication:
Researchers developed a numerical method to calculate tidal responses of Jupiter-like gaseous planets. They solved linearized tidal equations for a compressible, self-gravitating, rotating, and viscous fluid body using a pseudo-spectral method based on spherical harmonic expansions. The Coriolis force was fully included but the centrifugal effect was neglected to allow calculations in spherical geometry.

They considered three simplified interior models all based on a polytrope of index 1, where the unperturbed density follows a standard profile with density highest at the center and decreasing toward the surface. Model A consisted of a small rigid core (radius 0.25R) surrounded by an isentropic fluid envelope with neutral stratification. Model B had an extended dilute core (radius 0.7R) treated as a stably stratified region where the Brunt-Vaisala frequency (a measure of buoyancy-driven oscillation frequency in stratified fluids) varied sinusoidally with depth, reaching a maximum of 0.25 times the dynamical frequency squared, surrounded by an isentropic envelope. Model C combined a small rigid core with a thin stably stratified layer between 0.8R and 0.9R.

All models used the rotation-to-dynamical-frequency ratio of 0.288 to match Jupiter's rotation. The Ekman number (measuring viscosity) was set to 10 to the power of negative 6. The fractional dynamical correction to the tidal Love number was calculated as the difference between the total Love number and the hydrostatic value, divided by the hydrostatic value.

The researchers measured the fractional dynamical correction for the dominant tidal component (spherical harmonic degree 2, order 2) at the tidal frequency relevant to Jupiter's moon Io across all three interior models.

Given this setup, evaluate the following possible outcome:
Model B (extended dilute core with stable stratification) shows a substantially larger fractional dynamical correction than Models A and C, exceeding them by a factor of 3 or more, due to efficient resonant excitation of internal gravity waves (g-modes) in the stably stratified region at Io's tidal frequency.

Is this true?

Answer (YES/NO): NO